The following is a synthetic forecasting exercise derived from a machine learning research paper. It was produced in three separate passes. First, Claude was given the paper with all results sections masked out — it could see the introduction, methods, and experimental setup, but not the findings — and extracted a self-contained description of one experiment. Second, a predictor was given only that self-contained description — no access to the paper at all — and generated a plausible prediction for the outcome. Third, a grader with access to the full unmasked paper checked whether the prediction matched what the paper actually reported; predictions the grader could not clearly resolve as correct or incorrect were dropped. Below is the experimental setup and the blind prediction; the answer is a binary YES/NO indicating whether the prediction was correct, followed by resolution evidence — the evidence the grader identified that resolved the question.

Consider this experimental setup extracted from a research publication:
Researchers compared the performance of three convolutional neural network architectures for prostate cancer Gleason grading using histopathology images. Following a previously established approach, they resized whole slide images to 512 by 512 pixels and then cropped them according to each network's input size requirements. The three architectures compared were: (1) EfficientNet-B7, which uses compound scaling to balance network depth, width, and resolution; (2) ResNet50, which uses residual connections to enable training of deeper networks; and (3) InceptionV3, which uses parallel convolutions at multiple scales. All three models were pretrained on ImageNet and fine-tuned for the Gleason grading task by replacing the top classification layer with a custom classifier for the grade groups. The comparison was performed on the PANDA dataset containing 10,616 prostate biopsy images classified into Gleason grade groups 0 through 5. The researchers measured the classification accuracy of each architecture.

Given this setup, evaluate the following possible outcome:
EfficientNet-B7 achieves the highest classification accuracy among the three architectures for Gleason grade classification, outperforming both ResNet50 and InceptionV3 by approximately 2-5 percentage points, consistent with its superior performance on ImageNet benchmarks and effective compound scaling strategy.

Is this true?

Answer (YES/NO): NO